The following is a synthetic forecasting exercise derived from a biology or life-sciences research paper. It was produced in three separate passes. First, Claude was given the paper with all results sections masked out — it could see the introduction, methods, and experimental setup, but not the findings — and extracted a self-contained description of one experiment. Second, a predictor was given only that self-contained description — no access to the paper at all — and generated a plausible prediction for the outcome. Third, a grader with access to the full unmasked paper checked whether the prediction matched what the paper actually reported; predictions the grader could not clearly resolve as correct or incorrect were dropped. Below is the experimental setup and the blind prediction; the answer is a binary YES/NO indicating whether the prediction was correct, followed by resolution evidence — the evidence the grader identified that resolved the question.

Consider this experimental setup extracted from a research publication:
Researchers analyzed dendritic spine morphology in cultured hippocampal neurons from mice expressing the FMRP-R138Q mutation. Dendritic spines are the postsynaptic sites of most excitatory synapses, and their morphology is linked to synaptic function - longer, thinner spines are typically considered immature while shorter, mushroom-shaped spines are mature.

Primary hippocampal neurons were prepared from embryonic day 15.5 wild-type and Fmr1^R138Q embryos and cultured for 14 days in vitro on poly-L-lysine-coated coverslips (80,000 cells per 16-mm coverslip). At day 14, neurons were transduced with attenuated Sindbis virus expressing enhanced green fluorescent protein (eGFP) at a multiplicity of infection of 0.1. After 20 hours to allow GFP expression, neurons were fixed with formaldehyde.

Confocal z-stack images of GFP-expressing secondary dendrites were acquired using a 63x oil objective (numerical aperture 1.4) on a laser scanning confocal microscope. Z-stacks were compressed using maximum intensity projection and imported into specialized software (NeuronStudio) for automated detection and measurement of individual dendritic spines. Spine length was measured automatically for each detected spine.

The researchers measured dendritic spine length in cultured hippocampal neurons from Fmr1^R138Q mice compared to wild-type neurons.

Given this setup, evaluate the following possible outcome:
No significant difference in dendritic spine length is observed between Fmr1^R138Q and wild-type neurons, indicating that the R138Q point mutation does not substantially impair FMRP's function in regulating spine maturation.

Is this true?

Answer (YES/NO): YES